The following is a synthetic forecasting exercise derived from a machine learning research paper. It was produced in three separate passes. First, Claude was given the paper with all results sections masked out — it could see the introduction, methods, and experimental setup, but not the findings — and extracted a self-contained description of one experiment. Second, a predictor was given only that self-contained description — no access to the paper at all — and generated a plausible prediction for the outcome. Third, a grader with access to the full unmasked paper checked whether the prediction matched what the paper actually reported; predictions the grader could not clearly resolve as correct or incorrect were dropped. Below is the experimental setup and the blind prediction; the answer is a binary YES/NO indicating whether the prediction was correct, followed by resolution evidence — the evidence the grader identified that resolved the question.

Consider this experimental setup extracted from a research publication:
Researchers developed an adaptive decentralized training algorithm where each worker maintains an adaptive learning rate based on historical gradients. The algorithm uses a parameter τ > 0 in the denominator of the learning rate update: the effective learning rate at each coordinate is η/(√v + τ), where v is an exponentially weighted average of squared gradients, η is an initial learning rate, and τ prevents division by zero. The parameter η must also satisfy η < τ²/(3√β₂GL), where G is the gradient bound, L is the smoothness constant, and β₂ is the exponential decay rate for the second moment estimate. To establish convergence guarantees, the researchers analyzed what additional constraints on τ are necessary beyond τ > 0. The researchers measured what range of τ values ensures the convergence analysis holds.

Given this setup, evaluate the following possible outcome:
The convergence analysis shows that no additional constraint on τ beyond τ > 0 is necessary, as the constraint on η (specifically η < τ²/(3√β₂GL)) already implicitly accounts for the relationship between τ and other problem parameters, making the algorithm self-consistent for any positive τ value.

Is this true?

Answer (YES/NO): NO